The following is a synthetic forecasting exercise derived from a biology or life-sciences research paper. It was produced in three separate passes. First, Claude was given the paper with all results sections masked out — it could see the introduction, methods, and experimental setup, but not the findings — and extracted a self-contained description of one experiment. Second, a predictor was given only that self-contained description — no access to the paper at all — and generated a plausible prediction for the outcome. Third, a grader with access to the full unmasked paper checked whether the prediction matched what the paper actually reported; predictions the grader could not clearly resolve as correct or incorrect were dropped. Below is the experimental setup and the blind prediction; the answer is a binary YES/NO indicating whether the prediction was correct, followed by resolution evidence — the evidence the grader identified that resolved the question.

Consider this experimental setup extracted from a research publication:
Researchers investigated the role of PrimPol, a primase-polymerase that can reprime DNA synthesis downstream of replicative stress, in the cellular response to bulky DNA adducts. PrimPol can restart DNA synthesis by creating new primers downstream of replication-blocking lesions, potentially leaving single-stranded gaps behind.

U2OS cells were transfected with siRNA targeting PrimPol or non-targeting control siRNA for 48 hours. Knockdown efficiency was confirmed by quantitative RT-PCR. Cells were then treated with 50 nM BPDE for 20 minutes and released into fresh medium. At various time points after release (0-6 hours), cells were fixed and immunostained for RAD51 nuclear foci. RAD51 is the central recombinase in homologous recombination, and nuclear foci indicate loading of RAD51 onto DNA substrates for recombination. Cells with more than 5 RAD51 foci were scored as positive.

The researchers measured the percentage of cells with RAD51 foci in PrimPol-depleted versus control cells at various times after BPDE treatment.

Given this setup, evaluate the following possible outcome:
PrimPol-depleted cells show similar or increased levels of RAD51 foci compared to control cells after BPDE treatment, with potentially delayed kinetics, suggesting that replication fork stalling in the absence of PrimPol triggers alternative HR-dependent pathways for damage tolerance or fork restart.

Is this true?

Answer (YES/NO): NO